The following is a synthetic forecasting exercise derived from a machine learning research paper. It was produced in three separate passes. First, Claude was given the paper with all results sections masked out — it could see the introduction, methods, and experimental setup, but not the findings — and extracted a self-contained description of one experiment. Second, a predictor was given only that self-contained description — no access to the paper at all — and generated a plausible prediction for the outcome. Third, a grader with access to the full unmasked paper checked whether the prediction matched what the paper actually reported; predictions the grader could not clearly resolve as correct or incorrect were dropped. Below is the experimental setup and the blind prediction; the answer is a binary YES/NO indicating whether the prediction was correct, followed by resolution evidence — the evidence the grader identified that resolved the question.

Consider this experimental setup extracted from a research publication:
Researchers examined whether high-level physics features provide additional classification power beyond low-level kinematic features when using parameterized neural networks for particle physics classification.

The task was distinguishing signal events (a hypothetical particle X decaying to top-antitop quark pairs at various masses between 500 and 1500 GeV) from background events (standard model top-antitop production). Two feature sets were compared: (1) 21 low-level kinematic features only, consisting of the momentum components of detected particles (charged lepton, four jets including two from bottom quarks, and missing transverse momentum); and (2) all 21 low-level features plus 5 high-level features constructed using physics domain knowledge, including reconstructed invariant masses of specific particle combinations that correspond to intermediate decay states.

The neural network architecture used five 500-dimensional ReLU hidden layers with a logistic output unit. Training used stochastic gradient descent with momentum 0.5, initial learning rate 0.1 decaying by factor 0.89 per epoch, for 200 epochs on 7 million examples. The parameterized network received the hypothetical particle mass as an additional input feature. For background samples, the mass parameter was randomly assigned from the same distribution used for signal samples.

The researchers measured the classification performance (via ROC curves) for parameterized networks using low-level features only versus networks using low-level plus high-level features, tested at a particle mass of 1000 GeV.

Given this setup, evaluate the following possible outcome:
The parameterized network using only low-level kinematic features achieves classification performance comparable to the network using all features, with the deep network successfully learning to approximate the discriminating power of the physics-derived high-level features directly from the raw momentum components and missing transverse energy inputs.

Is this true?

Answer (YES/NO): YES